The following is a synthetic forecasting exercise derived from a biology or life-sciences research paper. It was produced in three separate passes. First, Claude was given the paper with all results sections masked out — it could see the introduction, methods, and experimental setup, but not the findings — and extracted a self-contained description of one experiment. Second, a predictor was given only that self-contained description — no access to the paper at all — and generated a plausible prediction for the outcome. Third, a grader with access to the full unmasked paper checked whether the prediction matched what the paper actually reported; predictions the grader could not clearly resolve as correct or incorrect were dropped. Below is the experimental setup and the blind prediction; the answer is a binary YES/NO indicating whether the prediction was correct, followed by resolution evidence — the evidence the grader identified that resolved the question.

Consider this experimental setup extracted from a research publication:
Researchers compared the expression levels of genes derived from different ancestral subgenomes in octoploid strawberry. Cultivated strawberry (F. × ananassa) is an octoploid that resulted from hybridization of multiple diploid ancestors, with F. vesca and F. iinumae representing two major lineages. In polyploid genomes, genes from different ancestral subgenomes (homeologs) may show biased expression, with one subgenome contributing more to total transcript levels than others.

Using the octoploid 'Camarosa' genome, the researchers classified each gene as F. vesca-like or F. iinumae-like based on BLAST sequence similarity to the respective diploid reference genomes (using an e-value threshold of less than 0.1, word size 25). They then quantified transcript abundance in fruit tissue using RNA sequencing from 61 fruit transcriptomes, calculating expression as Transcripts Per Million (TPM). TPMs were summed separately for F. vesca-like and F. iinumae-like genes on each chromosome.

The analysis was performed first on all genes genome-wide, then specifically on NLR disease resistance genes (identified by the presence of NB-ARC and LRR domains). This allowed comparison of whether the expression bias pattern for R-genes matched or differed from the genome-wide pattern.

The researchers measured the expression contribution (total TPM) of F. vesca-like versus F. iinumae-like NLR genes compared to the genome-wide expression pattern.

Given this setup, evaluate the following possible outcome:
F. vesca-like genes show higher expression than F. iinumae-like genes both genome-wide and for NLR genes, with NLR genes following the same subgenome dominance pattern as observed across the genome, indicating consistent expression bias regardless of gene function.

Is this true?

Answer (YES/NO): NO